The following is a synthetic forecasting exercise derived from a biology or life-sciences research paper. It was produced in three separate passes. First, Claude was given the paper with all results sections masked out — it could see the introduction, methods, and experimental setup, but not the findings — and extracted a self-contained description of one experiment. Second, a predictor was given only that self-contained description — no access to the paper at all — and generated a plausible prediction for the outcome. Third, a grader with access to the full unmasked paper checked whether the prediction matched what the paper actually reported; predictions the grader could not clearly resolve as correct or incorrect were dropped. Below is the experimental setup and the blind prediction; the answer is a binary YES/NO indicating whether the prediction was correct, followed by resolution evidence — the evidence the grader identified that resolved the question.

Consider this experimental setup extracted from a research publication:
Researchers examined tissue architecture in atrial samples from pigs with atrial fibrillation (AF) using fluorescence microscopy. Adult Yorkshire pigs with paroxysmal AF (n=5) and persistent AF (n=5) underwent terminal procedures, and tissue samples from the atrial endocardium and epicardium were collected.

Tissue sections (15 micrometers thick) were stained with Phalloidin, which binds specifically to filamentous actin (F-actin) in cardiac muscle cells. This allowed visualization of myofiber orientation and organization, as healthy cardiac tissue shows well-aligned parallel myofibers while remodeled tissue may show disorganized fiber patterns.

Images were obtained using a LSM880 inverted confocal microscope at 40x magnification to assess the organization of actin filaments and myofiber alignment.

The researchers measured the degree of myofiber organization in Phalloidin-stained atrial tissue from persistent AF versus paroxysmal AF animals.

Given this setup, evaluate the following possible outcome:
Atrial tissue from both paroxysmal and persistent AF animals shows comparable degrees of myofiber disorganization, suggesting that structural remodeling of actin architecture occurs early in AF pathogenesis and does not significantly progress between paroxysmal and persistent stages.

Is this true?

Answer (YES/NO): NO